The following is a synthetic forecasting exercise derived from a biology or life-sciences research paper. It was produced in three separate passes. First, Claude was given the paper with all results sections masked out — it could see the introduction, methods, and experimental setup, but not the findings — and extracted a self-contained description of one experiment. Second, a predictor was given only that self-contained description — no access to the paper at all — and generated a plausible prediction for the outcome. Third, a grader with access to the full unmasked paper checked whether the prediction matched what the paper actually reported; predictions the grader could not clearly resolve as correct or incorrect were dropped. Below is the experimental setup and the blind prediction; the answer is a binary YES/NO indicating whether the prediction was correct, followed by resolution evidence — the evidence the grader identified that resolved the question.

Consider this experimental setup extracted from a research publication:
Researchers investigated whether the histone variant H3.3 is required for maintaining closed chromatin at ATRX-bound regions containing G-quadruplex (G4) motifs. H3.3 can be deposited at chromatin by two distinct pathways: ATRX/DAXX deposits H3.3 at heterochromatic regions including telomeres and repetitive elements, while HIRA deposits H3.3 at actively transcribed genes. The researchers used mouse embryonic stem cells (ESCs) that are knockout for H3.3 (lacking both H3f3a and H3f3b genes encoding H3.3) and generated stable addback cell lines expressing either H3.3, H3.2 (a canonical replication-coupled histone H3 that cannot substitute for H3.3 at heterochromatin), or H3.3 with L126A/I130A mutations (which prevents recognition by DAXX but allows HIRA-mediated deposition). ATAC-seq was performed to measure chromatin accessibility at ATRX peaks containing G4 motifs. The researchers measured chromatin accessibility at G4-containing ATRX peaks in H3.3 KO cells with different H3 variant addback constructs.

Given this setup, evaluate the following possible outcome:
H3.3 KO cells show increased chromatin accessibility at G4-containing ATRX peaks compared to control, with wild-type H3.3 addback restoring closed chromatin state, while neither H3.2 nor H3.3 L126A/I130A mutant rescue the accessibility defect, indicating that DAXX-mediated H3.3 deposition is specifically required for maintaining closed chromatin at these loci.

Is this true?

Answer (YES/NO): YES